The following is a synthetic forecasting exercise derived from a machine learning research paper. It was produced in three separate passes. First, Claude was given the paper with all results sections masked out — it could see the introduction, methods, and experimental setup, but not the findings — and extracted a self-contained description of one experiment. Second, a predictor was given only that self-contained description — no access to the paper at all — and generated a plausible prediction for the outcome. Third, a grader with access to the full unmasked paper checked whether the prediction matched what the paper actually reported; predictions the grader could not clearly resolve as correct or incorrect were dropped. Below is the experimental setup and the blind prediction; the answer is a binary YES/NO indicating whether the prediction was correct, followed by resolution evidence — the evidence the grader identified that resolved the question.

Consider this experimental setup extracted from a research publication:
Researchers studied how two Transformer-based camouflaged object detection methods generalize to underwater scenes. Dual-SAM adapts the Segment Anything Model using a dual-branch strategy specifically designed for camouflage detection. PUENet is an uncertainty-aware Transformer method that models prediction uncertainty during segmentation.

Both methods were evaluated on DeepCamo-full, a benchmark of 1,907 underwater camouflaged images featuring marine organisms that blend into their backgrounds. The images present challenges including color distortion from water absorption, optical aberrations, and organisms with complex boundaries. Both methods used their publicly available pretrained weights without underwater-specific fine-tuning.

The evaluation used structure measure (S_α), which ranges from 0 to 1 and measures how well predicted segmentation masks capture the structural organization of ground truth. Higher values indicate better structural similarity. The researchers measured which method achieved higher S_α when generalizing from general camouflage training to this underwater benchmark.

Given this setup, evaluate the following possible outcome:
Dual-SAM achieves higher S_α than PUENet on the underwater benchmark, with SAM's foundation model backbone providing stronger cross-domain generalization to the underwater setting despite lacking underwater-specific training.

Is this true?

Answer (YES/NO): NO